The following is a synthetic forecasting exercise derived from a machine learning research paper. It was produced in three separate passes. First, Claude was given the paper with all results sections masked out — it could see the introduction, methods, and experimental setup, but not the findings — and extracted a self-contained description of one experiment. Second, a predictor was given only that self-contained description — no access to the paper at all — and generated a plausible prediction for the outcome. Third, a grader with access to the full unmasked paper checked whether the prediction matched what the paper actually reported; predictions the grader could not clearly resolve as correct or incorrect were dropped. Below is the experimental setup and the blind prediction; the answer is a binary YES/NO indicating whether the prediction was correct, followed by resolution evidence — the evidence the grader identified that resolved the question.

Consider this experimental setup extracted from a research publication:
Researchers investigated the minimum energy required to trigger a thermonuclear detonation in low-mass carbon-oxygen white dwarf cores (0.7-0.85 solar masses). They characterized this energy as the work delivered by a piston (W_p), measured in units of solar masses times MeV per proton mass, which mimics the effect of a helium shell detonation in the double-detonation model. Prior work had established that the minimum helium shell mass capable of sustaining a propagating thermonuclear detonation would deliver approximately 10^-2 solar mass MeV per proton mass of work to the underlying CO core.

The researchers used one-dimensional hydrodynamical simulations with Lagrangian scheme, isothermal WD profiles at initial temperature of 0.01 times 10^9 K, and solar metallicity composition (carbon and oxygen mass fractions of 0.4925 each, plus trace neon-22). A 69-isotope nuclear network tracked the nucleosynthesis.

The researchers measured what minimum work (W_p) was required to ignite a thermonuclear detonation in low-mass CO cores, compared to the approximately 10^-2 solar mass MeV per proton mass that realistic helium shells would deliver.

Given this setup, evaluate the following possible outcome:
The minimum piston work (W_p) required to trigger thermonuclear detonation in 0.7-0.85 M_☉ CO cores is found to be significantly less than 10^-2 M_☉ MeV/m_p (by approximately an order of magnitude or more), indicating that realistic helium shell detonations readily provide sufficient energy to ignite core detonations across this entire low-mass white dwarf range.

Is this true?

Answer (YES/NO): YES